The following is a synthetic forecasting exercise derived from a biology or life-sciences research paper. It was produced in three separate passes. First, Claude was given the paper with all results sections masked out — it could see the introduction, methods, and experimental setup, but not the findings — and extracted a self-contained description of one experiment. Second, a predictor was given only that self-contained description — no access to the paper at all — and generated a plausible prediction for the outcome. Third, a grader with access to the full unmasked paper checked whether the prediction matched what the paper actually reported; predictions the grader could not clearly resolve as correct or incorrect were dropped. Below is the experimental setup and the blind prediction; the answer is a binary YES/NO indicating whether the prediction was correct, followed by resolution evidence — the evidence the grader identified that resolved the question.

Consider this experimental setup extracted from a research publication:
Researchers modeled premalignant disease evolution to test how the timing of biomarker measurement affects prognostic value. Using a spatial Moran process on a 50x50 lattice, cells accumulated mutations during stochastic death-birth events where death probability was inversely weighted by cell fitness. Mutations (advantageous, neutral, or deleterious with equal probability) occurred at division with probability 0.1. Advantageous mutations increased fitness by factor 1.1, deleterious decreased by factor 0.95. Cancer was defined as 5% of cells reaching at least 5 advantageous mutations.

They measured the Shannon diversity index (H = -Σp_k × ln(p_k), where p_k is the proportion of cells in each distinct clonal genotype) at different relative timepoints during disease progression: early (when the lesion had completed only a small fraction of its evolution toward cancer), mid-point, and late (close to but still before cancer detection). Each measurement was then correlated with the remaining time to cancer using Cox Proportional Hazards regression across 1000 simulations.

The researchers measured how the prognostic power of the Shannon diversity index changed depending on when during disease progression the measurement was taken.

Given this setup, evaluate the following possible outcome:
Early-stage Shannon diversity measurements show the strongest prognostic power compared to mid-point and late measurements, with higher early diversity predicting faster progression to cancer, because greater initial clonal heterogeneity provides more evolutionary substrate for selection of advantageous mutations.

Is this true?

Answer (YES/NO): NO